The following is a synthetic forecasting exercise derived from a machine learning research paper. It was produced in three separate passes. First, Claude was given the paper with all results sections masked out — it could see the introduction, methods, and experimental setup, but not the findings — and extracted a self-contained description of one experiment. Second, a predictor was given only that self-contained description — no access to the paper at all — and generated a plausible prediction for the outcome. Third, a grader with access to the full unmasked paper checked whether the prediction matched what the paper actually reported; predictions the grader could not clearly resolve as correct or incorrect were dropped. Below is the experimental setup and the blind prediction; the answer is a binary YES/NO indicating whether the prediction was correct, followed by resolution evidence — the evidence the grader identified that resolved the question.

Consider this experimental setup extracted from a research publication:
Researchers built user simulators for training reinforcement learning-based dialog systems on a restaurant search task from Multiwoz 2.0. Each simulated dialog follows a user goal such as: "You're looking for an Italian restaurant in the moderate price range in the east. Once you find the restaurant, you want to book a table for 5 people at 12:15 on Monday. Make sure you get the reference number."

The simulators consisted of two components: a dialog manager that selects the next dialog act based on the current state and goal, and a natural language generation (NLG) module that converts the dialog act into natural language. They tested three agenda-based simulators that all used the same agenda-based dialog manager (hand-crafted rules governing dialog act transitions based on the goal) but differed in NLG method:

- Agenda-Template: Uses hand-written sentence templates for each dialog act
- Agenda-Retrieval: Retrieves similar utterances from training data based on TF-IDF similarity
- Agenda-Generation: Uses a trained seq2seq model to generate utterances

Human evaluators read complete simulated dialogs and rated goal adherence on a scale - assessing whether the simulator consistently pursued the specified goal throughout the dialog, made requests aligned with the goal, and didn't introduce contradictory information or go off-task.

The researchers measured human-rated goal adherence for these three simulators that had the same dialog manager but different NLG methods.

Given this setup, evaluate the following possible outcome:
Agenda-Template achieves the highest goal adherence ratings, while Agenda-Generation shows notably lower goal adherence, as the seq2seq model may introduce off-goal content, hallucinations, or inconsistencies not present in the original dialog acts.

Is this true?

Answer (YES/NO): NO